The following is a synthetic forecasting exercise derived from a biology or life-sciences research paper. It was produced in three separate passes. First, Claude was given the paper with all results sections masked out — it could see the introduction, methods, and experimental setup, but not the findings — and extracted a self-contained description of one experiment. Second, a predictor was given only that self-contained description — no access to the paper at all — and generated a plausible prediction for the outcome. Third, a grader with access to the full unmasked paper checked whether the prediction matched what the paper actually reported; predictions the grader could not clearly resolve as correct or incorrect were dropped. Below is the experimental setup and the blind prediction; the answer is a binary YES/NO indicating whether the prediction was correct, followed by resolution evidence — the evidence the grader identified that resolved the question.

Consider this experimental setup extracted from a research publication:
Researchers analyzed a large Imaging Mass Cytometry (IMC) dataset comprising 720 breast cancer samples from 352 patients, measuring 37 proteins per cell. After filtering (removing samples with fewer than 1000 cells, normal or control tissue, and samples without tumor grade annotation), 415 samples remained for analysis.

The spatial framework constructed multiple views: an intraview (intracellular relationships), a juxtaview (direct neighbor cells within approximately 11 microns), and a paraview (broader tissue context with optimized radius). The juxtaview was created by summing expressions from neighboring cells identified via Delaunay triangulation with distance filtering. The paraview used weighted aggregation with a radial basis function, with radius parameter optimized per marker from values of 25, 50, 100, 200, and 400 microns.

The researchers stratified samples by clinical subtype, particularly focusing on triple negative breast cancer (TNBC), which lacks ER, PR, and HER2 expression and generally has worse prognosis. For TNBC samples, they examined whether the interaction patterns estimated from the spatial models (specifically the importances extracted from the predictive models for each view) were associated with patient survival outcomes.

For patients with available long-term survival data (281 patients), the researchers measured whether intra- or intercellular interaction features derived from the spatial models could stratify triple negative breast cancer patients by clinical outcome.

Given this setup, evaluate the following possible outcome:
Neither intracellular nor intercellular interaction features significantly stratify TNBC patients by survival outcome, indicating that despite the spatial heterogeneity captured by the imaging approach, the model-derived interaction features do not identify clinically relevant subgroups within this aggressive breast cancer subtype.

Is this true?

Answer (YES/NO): NO